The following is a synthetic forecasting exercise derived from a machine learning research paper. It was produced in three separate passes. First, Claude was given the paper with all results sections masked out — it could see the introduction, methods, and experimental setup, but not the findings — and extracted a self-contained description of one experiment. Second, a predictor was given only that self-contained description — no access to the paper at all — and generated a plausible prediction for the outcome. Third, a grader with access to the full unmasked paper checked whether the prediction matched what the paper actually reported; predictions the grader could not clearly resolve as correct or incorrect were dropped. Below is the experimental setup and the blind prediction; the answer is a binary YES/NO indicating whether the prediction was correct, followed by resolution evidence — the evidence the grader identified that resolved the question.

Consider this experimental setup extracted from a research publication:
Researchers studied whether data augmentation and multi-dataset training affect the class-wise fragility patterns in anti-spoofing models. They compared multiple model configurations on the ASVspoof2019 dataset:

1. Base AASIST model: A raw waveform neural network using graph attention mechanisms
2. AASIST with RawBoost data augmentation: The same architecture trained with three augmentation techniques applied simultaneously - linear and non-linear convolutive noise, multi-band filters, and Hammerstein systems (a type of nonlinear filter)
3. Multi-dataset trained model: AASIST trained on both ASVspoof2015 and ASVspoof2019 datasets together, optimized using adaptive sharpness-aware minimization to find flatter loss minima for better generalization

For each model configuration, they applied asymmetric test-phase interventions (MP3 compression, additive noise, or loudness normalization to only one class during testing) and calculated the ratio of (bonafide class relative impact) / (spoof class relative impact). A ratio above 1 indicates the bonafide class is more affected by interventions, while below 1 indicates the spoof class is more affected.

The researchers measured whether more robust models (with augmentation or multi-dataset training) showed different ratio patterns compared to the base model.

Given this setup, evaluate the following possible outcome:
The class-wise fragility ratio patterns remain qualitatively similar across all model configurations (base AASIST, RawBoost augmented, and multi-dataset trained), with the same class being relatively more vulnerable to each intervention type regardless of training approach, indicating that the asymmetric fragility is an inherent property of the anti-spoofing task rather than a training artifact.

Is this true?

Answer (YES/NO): YES